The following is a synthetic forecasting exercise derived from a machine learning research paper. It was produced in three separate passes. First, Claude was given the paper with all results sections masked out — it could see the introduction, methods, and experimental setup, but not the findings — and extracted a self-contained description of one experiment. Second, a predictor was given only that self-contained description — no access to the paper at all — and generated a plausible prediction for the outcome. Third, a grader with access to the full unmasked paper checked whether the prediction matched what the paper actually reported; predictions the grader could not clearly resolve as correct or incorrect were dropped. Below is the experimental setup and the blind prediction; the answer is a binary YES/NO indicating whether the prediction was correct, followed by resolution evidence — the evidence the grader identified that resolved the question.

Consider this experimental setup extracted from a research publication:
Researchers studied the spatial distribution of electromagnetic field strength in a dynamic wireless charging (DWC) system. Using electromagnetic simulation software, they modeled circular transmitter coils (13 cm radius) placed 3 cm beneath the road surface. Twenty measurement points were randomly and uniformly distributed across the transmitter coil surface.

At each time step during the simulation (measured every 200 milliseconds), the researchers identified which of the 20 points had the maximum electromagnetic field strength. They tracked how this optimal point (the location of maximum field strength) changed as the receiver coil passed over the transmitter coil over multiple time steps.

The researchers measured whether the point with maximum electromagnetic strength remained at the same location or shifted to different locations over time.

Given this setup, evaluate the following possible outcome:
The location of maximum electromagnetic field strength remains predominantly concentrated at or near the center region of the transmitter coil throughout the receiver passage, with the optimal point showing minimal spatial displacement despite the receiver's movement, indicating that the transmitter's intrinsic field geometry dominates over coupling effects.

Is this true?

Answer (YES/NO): NO